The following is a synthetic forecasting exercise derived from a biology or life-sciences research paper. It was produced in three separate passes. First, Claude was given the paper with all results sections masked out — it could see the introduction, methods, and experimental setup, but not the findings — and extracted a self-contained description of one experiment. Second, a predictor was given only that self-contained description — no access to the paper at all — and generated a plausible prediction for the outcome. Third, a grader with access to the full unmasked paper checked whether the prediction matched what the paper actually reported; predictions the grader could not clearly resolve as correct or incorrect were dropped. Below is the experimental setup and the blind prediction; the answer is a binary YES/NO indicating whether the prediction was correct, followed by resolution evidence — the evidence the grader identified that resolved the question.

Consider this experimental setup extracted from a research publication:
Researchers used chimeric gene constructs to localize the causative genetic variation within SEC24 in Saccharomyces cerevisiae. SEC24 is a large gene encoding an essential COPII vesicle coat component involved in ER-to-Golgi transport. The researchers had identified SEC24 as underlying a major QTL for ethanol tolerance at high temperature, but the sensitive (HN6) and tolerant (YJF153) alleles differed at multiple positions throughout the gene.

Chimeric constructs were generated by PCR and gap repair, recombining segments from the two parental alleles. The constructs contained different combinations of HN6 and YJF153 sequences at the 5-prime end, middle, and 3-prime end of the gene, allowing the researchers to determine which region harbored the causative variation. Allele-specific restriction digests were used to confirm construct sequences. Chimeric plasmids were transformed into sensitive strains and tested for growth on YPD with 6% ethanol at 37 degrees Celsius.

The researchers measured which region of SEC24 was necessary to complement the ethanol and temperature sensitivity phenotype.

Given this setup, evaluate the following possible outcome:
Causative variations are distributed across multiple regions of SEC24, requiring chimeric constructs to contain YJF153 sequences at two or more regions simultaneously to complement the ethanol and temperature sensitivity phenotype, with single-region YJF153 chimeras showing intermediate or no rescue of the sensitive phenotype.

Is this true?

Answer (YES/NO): NO